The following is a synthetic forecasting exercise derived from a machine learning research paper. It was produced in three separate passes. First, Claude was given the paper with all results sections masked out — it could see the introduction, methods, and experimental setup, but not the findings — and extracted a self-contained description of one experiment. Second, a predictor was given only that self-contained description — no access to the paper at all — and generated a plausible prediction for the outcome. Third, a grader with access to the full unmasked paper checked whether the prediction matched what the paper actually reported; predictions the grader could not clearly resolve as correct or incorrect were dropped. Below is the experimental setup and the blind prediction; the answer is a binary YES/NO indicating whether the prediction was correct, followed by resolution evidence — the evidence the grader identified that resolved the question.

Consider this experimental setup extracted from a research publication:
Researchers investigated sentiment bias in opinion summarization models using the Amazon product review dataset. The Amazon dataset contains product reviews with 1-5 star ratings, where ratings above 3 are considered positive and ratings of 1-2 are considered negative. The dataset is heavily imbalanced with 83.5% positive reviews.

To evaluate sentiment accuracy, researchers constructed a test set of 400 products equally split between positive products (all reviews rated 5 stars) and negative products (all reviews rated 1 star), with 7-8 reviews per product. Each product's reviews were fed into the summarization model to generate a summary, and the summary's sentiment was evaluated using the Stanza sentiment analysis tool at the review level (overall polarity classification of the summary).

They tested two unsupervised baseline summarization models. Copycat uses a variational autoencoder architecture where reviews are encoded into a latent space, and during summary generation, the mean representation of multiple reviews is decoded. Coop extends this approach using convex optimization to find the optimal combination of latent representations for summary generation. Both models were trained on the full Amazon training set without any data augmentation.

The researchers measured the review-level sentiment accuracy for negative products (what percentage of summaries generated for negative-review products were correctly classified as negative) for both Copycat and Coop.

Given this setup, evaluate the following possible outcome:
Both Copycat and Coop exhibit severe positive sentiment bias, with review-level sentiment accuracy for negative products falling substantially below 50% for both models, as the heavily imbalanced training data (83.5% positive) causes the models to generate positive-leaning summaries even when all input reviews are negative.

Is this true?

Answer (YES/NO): NO